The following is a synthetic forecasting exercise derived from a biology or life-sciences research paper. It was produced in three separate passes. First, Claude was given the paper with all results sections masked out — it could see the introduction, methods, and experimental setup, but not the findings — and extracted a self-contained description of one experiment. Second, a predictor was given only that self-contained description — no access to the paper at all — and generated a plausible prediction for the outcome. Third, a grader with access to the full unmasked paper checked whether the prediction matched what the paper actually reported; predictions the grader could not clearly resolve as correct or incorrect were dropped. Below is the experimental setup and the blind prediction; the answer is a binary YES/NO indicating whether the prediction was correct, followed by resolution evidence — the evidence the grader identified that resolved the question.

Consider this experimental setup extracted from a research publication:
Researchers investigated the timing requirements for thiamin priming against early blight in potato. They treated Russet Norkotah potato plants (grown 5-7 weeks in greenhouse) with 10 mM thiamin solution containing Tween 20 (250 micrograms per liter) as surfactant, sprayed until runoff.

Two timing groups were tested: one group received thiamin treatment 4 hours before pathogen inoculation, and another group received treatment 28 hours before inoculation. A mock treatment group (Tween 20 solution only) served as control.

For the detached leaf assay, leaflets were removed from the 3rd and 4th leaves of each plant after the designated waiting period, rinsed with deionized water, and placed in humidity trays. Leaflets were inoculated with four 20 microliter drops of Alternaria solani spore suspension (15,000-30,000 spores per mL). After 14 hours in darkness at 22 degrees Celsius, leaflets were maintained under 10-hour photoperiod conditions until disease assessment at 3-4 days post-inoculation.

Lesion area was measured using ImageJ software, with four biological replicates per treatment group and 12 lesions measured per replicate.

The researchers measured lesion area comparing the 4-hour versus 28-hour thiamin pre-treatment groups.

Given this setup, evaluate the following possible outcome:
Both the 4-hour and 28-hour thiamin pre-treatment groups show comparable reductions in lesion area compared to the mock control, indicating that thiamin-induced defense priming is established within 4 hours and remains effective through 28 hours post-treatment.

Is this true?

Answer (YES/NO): NO